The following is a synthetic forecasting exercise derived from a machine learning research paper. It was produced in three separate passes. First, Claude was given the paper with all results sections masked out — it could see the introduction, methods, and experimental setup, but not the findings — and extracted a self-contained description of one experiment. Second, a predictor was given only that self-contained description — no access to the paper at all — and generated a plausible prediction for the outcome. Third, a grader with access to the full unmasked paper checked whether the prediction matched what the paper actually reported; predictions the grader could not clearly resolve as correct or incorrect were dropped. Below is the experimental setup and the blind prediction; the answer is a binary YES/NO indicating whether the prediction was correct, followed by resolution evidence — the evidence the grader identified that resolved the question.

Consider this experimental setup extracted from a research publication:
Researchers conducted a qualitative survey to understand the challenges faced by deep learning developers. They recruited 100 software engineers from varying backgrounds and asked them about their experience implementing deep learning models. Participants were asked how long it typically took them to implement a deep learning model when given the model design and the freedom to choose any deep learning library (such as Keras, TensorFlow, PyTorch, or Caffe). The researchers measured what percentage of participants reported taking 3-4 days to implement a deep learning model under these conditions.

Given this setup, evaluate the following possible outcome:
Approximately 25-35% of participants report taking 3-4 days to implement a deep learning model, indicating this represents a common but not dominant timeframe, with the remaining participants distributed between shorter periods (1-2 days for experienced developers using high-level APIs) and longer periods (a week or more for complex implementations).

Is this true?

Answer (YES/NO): NO